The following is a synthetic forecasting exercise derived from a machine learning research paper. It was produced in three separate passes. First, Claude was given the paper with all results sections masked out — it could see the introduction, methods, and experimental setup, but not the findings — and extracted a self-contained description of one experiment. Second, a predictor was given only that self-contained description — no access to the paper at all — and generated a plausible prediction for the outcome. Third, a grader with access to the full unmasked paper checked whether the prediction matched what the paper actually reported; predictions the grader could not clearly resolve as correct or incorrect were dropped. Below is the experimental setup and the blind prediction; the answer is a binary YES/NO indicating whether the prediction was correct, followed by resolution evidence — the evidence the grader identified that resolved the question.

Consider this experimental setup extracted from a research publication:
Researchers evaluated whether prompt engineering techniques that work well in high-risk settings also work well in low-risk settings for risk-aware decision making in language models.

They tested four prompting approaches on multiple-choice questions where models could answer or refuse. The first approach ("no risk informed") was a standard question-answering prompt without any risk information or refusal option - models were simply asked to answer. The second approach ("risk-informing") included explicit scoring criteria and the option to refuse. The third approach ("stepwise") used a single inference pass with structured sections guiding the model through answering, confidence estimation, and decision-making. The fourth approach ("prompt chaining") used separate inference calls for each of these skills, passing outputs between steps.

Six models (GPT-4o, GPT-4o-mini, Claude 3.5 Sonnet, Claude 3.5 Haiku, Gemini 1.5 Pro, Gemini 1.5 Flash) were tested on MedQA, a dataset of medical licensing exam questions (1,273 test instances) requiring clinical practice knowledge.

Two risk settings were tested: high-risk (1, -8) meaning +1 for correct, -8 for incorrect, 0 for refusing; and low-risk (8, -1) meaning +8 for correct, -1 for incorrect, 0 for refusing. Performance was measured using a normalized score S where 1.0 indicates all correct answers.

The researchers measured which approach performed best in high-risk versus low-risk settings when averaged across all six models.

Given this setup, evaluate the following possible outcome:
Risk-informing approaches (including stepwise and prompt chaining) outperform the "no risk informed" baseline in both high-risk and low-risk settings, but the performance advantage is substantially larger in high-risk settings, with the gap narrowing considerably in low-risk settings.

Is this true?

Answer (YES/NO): NO